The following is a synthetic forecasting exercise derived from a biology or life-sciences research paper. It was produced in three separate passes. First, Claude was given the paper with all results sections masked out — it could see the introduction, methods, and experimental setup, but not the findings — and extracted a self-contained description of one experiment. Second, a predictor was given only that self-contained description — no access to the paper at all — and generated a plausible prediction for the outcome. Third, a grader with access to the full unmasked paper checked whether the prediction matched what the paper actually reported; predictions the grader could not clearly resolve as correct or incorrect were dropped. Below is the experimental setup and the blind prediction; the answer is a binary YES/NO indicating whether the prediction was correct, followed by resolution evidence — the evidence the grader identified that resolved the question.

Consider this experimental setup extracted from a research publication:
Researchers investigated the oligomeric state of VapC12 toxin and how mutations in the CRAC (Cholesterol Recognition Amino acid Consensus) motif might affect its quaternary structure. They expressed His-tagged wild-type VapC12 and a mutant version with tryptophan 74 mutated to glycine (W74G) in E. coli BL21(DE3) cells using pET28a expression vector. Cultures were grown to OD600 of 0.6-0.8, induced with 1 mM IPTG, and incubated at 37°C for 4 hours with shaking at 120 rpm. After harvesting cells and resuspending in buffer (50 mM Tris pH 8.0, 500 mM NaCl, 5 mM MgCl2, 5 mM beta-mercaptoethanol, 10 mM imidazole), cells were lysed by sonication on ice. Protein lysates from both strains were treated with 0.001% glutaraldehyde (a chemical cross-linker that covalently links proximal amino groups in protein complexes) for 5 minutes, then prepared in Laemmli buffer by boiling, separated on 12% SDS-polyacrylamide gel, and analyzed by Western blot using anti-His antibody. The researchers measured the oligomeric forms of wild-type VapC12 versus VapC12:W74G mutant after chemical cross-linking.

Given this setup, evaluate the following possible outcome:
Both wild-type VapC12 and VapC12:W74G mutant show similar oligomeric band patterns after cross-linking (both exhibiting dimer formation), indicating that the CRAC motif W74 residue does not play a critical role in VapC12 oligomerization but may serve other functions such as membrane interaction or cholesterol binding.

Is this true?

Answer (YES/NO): NO